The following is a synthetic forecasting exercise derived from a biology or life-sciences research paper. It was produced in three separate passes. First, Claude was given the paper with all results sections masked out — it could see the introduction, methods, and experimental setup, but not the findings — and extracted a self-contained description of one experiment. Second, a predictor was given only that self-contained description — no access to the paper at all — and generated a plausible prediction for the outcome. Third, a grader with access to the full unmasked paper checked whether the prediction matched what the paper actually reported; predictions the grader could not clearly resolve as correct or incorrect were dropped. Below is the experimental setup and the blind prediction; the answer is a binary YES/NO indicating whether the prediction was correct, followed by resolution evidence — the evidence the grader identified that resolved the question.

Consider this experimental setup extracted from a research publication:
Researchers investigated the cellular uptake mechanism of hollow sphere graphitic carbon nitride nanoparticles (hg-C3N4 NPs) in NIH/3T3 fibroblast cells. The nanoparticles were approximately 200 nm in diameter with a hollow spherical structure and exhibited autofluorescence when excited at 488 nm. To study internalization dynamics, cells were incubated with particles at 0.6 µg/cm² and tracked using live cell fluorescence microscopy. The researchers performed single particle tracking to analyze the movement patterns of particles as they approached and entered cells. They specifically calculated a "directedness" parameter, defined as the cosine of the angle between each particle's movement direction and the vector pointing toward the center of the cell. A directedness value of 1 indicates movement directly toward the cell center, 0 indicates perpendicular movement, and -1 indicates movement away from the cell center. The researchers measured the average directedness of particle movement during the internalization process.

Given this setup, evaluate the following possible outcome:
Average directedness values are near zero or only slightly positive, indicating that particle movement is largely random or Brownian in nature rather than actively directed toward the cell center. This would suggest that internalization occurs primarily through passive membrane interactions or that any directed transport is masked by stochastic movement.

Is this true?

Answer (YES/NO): NO